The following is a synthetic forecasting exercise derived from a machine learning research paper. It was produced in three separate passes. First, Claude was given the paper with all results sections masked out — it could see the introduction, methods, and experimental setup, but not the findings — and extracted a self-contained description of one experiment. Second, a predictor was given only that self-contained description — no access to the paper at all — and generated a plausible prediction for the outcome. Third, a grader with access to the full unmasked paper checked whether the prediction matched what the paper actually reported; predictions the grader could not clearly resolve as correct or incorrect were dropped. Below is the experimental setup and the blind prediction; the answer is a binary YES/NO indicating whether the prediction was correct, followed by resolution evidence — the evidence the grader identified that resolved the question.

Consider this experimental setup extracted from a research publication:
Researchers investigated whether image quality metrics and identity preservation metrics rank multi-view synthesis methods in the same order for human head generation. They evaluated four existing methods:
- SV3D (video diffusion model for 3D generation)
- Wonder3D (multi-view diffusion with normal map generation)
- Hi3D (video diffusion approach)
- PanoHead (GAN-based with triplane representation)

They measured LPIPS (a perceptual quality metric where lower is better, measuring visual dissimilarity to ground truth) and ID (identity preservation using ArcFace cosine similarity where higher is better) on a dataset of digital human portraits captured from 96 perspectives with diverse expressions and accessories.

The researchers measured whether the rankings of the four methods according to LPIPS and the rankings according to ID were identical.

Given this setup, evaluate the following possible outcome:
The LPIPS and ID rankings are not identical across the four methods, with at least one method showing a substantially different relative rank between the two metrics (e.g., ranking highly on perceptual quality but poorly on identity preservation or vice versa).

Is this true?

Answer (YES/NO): YES